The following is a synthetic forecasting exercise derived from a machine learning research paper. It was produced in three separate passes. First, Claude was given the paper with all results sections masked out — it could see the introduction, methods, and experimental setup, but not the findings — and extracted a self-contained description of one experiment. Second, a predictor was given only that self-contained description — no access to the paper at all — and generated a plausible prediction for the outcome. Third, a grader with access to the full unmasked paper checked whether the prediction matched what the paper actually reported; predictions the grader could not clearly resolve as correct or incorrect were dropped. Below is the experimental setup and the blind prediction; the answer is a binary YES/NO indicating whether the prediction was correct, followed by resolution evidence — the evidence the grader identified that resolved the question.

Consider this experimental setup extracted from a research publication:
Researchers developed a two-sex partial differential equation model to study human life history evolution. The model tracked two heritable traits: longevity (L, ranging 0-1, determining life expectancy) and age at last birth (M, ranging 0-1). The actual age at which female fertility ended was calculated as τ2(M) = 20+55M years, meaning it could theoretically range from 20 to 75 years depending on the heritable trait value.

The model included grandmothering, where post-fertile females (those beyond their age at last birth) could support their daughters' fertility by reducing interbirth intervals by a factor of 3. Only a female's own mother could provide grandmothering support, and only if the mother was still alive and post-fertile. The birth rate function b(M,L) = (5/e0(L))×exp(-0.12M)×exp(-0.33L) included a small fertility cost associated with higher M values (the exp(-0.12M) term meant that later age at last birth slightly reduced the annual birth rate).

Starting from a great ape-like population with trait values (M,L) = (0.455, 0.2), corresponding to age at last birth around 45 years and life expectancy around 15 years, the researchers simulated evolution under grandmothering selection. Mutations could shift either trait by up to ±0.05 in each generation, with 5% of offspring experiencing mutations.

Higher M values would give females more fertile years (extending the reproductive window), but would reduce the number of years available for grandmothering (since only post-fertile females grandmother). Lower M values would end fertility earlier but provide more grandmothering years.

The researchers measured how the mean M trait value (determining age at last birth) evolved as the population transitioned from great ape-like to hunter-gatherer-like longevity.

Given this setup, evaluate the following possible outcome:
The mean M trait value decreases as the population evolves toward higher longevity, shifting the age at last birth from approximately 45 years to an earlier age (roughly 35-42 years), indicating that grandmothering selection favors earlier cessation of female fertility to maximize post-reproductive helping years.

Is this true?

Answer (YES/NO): NO